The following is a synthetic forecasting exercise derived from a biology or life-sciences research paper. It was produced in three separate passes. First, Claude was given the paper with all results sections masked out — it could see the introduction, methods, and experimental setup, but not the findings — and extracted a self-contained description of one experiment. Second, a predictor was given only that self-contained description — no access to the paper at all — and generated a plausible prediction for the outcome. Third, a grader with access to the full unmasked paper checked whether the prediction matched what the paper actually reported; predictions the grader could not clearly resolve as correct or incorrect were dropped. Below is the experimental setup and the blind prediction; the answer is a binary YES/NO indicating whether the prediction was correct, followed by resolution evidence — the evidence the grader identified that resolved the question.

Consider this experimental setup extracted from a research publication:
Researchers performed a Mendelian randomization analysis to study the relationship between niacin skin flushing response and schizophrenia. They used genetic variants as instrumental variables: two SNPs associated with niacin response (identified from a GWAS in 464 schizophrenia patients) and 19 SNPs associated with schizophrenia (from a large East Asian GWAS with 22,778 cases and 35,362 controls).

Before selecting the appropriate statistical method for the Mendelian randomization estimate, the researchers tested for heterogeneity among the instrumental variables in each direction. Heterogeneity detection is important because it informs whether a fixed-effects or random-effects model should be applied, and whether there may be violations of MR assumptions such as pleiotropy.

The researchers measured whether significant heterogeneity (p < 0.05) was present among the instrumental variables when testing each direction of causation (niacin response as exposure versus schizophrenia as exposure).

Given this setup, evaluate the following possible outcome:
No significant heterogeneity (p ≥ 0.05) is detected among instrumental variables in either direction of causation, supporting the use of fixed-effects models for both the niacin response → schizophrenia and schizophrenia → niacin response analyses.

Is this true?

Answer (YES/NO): NO